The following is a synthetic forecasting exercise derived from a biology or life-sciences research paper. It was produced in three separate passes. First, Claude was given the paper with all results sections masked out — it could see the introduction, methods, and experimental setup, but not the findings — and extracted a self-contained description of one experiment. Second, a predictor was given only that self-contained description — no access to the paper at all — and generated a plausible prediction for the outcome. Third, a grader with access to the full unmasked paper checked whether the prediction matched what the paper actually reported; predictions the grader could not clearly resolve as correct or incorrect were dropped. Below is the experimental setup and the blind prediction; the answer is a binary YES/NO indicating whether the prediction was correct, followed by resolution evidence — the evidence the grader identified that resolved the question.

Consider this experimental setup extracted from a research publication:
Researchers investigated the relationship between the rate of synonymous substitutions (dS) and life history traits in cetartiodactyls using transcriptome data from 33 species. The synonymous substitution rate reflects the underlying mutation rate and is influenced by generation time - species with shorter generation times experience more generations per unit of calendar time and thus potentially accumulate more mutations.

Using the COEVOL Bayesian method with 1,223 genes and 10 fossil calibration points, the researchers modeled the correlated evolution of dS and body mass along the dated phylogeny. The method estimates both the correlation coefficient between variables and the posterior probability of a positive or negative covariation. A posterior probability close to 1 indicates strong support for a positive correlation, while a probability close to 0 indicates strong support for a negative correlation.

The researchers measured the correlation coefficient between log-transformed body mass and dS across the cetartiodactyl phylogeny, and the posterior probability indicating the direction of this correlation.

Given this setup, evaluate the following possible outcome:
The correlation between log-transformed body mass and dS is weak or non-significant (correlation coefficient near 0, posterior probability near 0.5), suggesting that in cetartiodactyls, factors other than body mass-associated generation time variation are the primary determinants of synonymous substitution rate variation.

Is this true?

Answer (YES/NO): NO